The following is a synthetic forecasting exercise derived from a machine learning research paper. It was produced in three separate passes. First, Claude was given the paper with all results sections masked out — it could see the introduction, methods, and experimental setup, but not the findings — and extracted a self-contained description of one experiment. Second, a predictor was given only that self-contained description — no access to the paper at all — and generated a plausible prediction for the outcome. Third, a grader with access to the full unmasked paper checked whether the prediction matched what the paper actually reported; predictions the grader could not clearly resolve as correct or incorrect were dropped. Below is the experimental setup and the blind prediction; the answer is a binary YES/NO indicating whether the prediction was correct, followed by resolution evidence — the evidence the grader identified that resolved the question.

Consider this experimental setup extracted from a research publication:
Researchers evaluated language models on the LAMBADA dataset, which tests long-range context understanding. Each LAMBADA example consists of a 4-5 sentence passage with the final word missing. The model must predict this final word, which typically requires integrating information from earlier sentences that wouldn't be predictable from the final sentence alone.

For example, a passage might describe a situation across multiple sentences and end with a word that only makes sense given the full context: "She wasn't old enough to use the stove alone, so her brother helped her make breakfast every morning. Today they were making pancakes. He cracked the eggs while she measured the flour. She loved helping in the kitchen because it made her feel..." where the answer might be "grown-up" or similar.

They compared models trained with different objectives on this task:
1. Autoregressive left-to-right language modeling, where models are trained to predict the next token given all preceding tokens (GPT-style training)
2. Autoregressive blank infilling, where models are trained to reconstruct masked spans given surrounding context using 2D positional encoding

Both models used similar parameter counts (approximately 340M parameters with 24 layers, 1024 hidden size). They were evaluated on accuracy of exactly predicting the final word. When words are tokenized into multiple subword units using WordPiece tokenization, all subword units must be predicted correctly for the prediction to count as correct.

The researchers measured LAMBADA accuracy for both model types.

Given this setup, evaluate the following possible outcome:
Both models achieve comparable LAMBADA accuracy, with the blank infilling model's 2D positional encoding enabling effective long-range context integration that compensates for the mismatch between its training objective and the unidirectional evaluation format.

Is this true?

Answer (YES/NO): NO